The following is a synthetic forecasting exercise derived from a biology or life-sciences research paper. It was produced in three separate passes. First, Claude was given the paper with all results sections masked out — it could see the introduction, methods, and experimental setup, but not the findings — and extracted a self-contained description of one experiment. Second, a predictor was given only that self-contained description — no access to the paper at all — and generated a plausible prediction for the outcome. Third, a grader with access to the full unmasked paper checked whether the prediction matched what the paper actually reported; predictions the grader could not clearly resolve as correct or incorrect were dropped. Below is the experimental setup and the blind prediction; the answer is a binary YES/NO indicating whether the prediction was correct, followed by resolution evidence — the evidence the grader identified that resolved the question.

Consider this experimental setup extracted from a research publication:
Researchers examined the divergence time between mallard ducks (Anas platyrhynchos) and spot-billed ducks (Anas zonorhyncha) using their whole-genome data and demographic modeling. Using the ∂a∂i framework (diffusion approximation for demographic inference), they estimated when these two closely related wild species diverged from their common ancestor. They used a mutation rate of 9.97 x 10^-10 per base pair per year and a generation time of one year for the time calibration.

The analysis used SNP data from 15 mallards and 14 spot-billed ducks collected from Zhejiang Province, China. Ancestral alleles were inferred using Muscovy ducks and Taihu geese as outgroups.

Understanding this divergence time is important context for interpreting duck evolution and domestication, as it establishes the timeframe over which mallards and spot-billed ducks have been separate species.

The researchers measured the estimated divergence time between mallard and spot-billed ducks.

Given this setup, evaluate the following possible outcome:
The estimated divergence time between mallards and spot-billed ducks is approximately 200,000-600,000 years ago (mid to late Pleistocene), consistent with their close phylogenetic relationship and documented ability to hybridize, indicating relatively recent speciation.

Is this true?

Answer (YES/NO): NO